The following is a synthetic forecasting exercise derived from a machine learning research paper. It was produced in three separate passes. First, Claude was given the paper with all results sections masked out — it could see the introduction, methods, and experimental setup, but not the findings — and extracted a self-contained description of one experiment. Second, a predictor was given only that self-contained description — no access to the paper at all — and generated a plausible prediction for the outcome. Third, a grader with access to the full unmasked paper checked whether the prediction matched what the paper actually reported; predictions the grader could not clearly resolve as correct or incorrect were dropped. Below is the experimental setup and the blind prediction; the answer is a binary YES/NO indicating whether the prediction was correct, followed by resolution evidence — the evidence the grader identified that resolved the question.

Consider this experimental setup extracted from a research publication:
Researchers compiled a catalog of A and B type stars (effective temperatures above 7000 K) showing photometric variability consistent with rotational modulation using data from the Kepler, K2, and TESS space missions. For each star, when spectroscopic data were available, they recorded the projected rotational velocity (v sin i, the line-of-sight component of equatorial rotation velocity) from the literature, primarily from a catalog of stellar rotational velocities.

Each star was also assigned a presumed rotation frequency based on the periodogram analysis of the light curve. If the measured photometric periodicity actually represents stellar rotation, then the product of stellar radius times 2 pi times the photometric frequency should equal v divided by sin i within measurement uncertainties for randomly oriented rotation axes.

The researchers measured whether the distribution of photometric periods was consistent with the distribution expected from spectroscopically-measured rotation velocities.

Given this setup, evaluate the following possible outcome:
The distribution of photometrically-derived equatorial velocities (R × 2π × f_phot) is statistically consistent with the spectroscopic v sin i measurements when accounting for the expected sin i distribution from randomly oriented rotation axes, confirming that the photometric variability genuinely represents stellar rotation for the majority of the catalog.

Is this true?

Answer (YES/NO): YES